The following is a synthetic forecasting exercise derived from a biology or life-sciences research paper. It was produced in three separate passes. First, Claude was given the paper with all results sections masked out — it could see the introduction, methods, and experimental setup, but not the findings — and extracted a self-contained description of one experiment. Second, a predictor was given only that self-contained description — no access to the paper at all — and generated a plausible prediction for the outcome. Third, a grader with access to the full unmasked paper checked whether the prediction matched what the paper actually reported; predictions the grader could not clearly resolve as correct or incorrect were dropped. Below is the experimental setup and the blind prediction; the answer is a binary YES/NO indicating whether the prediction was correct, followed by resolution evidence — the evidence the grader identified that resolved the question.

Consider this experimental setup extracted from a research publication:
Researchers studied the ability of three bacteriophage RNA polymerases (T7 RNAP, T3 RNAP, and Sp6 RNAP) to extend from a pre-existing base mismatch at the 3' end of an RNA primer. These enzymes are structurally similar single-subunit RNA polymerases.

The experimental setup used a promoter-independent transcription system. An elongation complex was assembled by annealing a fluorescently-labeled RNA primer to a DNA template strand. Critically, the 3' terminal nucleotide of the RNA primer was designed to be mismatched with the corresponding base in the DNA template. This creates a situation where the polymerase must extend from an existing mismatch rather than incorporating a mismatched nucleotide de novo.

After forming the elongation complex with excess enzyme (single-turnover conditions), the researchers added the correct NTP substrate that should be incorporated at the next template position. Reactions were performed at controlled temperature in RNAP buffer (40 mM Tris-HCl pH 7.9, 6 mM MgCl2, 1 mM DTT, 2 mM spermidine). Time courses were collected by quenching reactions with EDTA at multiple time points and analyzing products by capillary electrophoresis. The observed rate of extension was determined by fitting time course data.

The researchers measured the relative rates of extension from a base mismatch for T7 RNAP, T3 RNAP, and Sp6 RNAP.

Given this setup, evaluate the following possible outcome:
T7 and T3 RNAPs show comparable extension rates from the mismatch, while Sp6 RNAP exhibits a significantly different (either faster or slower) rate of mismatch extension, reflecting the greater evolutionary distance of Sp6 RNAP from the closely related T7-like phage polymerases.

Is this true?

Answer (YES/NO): NO